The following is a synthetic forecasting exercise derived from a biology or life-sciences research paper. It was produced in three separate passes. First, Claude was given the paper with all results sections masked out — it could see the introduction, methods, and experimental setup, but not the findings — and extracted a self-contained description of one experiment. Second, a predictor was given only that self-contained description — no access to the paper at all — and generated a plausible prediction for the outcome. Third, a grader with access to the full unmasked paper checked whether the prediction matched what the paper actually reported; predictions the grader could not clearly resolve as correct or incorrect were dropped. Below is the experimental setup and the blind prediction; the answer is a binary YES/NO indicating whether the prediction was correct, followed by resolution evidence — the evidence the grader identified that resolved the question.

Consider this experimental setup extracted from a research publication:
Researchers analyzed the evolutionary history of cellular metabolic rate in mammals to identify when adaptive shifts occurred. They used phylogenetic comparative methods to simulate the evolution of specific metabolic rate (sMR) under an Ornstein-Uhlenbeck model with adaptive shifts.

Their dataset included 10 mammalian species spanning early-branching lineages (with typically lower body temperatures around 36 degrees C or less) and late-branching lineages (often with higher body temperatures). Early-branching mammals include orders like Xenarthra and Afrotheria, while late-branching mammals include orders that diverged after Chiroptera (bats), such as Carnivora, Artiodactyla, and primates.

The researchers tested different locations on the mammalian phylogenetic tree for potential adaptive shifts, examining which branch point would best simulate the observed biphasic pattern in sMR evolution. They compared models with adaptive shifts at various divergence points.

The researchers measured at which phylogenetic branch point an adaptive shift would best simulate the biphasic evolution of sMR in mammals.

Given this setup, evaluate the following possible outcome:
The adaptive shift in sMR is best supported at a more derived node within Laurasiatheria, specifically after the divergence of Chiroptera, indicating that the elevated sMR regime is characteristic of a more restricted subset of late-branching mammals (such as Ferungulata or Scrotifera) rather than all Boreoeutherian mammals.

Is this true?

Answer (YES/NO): NO